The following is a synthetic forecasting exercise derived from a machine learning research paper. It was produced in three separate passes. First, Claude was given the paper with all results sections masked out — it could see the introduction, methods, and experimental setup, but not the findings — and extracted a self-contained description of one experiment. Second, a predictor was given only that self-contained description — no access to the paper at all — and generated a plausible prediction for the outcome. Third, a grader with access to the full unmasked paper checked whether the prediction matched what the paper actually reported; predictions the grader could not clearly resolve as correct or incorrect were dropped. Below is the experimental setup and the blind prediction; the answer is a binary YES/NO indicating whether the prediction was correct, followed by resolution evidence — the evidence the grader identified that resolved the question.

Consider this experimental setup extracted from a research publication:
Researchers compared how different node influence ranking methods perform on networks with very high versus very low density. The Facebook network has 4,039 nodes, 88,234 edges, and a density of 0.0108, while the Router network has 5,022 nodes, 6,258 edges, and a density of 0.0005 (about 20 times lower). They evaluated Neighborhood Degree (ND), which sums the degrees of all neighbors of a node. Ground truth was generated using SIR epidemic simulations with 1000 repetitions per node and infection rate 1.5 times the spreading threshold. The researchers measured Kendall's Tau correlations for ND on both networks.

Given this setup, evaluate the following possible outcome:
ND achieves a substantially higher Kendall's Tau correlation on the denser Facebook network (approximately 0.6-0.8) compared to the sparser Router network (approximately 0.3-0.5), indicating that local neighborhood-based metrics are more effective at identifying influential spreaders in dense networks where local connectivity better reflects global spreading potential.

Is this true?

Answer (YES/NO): NO